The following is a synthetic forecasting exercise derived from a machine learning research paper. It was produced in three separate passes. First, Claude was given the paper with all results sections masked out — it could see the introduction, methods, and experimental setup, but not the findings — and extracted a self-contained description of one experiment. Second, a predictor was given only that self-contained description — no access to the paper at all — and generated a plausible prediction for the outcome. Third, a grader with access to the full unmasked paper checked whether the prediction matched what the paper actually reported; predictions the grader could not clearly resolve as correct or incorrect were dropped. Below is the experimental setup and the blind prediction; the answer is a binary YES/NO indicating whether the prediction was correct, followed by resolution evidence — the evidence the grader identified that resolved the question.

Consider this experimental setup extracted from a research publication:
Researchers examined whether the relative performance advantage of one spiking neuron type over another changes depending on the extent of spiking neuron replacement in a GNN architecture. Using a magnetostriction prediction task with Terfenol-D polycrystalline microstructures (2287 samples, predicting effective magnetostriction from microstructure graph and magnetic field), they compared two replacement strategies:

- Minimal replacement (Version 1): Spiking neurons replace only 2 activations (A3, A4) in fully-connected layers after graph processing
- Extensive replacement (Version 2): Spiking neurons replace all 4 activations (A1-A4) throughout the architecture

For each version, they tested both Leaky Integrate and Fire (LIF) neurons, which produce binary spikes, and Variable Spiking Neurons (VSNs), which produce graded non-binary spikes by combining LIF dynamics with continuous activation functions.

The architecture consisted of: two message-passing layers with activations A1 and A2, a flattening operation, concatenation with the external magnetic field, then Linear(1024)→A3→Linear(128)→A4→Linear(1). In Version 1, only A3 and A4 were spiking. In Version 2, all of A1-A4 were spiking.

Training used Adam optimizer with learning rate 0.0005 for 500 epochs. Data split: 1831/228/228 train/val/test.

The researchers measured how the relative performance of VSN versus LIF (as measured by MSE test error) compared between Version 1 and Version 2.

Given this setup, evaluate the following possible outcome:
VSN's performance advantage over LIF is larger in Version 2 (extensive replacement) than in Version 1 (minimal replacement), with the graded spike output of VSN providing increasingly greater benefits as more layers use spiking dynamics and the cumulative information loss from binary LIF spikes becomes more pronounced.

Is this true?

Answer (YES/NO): YES